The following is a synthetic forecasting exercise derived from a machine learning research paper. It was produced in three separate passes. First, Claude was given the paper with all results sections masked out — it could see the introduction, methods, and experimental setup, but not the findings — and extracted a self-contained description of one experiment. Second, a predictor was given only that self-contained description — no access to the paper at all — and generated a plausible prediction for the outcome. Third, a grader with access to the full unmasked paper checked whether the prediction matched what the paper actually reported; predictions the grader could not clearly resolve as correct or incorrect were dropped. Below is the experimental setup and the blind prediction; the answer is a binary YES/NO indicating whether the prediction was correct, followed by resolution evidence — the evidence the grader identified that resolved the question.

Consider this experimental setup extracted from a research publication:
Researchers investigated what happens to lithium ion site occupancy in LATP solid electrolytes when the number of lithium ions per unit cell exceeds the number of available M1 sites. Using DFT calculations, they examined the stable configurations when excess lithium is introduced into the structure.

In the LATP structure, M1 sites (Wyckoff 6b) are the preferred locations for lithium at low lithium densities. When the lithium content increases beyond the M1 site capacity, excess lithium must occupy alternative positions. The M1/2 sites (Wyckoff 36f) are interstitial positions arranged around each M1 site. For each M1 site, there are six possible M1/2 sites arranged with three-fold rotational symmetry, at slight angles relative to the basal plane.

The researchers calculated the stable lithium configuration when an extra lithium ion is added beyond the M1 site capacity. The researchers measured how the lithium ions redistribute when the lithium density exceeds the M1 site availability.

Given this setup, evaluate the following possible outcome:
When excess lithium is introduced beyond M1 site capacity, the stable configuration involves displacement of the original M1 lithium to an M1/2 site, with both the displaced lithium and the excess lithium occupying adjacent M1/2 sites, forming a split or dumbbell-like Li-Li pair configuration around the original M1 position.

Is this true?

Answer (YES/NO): NO